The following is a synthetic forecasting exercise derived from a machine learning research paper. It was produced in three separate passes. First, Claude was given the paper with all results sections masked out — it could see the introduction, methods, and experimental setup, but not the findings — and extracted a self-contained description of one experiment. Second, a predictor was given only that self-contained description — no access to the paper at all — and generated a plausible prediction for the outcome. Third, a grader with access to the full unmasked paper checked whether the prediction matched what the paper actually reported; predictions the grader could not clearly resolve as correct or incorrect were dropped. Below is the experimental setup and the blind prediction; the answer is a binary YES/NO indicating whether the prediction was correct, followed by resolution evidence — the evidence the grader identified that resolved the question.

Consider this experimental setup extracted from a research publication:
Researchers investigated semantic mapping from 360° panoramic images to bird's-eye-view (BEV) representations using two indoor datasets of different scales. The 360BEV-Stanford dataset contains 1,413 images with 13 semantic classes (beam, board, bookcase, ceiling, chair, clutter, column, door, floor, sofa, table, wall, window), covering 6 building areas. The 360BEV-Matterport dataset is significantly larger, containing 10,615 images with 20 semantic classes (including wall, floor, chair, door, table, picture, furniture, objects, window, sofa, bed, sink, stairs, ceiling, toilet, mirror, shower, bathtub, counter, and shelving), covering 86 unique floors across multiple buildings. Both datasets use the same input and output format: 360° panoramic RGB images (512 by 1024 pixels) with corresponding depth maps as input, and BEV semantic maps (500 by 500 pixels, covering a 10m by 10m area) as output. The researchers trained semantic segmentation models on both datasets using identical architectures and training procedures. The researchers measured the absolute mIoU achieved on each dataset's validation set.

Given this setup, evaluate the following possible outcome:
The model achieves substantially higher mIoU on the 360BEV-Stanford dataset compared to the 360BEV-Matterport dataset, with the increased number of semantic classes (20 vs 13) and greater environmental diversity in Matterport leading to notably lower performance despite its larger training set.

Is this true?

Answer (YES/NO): NO